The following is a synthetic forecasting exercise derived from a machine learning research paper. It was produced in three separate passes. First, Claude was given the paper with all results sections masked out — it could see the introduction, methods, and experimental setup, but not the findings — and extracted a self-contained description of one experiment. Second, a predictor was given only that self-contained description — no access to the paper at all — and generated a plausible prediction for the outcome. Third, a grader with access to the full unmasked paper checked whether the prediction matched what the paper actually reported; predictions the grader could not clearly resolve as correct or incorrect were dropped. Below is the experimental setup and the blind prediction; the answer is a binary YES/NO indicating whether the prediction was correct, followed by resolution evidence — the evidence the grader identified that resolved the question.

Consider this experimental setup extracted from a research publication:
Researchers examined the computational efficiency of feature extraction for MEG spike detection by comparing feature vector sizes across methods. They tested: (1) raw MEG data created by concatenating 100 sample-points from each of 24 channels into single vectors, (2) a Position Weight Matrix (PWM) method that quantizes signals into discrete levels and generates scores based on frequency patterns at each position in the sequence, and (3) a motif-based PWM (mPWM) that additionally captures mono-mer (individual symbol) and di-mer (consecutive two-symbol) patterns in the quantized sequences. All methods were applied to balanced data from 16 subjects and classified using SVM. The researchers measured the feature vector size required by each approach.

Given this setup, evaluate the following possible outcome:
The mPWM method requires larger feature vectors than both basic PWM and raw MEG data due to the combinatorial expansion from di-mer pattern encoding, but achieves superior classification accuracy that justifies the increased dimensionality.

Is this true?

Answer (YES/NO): NO